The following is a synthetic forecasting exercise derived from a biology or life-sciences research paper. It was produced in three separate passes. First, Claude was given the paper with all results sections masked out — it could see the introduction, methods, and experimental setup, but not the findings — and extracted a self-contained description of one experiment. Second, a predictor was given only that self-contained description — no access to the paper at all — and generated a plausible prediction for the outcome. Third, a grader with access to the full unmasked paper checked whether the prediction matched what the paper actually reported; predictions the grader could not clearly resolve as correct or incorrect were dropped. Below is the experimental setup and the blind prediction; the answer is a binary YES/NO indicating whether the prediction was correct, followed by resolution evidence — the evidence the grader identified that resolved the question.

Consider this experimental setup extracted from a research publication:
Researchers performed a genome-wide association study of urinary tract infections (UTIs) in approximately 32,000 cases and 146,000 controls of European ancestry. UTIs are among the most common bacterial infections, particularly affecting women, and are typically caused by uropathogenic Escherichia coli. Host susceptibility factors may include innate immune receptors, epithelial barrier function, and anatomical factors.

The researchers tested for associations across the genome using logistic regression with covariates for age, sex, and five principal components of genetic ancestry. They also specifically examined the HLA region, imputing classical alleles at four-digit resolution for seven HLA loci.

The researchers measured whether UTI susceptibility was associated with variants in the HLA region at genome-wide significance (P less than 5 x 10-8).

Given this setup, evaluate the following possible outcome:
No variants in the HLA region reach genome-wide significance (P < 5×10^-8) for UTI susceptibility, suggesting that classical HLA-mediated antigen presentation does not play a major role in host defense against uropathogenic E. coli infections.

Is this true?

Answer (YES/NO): YES